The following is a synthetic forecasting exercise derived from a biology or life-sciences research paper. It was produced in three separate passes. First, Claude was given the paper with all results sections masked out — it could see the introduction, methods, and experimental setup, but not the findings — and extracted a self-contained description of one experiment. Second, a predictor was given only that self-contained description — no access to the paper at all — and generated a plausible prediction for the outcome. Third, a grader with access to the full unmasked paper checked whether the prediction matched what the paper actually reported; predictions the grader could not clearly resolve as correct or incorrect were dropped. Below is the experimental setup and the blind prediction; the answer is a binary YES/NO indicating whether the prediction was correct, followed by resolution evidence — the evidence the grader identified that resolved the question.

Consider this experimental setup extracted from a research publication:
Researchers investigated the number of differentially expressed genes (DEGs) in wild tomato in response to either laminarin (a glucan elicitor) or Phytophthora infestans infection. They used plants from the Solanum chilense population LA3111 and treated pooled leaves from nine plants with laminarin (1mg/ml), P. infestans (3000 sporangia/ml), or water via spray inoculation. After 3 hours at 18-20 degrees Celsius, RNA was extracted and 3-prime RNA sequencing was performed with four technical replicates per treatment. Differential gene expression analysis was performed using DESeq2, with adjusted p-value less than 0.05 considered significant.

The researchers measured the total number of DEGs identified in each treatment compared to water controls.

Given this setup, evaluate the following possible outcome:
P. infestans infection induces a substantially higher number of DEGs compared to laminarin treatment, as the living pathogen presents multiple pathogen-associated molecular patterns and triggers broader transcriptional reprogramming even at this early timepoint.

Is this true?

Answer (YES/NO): YES